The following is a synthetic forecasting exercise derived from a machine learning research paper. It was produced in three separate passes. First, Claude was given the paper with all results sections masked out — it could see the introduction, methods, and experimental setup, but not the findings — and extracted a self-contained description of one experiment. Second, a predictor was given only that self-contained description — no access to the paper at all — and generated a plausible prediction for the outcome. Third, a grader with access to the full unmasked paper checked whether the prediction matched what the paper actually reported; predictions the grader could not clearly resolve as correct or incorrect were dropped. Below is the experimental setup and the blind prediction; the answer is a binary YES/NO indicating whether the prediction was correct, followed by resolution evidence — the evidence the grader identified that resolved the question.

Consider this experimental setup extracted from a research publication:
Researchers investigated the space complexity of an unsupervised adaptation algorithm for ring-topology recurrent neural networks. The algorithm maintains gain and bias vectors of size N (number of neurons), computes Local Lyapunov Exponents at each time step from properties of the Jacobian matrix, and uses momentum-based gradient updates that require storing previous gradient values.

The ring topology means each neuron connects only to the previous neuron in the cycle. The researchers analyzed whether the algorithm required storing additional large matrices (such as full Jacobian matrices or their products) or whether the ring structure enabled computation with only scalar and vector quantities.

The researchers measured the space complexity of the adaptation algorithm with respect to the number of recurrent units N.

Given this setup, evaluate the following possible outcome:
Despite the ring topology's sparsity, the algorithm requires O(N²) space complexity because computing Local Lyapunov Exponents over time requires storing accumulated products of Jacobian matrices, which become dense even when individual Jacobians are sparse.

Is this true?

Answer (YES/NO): NO